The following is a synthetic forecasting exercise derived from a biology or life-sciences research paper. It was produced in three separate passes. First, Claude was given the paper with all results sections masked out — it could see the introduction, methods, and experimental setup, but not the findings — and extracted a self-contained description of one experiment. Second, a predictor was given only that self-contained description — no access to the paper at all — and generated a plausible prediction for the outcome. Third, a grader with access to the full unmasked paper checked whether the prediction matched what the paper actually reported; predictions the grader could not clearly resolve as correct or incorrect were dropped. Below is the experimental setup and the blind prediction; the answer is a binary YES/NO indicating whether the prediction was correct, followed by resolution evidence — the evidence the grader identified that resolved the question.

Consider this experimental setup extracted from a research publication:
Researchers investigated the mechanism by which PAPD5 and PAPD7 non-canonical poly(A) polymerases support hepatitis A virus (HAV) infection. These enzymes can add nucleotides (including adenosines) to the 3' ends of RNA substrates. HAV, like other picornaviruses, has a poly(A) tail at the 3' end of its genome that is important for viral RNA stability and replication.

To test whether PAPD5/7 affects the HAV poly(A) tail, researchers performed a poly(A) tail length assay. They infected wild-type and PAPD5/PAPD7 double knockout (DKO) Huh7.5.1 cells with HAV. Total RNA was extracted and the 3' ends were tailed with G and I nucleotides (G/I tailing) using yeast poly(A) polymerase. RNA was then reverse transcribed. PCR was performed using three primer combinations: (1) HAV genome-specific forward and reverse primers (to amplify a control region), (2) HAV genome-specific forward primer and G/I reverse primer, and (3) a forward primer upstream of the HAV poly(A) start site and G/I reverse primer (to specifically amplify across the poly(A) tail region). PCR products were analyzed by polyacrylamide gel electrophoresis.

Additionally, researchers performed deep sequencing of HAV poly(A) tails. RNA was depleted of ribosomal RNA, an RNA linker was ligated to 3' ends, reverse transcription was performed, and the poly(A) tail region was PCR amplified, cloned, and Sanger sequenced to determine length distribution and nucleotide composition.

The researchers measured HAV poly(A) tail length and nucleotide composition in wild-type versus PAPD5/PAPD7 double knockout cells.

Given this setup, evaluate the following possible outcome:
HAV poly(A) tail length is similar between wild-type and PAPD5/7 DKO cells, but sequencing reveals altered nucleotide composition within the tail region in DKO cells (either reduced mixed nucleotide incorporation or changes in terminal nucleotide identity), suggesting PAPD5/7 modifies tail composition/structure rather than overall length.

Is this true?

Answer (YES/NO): NO